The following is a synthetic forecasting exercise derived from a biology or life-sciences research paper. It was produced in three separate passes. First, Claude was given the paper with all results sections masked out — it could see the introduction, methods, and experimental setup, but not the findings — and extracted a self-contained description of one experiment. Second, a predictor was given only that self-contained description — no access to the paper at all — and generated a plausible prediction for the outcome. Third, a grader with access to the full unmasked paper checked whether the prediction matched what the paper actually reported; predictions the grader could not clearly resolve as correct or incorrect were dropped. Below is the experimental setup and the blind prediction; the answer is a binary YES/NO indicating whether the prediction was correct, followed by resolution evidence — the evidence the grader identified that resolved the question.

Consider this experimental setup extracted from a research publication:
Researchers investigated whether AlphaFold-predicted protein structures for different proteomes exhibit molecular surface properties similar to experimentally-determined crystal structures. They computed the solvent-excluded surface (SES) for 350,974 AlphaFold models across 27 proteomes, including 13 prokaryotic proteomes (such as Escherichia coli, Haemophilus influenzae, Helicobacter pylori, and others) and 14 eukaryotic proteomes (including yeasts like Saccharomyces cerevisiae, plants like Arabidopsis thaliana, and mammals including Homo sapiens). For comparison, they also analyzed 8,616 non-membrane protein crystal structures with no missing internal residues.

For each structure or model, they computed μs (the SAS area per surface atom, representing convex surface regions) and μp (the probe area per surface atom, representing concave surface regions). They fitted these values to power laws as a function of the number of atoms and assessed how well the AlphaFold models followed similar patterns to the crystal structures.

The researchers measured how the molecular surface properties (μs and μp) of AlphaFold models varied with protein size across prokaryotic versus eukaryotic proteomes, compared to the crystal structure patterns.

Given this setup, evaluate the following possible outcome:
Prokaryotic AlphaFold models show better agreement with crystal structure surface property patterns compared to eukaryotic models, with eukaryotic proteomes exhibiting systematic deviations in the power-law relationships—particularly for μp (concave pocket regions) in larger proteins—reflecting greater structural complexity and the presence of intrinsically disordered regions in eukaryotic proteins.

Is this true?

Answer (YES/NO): NO